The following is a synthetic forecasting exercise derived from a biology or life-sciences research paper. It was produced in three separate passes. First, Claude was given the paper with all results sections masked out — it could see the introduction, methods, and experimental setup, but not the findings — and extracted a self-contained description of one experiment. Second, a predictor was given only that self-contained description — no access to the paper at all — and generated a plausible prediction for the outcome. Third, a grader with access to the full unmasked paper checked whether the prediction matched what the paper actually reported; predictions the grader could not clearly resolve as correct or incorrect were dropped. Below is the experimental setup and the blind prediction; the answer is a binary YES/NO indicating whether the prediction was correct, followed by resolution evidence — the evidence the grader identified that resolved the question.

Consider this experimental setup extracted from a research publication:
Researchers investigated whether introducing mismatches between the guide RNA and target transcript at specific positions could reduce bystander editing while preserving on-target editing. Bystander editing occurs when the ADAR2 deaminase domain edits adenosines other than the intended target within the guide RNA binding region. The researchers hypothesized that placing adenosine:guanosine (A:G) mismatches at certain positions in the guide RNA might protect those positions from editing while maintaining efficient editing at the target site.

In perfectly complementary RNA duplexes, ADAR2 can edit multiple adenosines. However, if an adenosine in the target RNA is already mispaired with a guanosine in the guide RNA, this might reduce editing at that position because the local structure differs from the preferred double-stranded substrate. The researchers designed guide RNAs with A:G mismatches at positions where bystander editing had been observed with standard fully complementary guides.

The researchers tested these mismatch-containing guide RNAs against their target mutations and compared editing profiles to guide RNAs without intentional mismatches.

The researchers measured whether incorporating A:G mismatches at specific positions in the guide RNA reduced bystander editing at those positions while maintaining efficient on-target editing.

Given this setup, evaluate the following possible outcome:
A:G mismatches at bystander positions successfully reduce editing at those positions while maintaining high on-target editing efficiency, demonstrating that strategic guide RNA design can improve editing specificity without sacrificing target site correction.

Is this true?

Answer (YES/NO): NO